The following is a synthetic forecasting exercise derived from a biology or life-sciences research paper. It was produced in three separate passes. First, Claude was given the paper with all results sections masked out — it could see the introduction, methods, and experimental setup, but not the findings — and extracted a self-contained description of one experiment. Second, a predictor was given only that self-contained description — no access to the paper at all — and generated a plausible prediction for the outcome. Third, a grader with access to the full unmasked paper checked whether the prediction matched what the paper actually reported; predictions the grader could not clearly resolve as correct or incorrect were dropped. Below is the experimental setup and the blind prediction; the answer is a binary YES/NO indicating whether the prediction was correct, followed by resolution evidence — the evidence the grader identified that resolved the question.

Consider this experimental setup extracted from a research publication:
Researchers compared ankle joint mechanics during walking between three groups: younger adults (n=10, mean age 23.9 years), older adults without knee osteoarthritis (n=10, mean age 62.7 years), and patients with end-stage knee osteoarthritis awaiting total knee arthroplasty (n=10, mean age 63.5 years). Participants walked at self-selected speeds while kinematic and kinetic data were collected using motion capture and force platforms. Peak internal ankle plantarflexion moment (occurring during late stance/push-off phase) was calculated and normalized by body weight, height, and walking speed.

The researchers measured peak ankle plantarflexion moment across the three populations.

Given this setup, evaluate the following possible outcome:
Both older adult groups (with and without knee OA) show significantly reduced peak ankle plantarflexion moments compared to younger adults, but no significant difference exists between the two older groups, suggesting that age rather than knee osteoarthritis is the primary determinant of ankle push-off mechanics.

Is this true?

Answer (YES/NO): NO